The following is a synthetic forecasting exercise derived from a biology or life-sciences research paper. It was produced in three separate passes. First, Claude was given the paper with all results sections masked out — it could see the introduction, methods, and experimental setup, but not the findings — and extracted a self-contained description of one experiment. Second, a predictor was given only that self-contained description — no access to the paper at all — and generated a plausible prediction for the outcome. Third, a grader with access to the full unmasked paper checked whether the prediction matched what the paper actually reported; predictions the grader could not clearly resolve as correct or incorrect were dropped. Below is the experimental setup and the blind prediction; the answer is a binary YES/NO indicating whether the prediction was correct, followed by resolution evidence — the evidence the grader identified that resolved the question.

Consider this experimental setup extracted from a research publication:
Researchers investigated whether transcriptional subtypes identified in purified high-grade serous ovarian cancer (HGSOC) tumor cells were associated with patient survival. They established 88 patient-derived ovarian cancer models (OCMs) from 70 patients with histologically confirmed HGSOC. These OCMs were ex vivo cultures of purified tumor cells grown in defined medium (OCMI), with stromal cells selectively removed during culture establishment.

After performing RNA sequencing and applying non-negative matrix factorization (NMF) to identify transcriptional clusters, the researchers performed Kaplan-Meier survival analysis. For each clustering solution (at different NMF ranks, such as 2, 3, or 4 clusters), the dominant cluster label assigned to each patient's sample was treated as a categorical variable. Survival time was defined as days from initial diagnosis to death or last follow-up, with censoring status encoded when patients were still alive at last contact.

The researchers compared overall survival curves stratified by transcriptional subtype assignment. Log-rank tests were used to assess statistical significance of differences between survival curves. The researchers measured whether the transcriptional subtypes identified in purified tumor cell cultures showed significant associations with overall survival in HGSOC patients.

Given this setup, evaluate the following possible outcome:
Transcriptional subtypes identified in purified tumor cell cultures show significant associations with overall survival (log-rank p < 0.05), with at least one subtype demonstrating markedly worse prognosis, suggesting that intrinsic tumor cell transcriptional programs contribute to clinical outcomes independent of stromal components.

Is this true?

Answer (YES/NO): NO